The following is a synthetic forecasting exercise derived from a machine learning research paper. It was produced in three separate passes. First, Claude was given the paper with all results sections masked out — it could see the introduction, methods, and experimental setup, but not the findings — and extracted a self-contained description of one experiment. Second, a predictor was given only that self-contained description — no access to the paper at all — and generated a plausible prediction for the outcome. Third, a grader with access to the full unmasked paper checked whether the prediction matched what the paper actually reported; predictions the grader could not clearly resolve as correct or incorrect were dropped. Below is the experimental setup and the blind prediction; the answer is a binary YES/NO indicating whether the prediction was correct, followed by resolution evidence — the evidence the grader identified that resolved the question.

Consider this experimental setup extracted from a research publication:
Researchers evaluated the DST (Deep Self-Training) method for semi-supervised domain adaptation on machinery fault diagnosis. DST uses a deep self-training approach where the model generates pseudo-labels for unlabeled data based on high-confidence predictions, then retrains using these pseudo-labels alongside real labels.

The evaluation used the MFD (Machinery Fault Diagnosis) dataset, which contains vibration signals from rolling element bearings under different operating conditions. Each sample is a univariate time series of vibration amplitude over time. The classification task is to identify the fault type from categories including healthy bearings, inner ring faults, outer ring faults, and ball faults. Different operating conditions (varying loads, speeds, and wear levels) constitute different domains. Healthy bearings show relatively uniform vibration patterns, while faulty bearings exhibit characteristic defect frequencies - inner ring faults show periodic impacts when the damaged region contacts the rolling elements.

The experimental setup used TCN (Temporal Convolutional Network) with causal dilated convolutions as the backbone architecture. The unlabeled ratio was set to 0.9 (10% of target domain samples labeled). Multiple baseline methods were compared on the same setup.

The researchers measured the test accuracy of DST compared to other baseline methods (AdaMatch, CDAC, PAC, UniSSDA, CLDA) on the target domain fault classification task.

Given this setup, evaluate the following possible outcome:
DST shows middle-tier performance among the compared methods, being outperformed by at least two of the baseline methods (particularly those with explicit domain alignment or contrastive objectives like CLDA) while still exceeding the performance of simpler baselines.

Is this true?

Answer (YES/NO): NO